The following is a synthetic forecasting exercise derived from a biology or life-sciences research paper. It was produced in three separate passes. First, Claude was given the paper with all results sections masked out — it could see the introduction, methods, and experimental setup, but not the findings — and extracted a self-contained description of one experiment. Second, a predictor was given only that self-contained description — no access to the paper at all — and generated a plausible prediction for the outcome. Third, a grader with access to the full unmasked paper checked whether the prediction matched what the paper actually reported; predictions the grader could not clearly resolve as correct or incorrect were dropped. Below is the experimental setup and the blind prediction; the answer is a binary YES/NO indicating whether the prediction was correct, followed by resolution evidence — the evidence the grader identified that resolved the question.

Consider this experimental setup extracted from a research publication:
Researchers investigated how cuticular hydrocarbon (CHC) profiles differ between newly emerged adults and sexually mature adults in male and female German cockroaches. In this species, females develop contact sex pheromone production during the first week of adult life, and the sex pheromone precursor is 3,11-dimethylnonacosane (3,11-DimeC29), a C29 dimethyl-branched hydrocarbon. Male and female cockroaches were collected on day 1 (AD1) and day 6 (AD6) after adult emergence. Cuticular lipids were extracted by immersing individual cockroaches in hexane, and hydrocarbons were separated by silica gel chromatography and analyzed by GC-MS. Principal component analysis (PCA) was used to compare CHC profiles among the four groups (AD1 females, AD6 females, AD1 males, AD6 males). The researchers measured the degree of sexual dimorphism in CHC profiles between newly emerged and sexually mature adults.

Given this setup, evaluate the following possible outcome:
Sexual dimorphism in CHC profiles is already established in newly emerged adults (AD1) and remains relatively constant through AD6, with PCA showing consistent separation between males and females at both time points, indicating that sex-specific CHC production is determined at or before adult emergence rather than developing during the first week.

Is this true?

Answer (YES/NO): NO